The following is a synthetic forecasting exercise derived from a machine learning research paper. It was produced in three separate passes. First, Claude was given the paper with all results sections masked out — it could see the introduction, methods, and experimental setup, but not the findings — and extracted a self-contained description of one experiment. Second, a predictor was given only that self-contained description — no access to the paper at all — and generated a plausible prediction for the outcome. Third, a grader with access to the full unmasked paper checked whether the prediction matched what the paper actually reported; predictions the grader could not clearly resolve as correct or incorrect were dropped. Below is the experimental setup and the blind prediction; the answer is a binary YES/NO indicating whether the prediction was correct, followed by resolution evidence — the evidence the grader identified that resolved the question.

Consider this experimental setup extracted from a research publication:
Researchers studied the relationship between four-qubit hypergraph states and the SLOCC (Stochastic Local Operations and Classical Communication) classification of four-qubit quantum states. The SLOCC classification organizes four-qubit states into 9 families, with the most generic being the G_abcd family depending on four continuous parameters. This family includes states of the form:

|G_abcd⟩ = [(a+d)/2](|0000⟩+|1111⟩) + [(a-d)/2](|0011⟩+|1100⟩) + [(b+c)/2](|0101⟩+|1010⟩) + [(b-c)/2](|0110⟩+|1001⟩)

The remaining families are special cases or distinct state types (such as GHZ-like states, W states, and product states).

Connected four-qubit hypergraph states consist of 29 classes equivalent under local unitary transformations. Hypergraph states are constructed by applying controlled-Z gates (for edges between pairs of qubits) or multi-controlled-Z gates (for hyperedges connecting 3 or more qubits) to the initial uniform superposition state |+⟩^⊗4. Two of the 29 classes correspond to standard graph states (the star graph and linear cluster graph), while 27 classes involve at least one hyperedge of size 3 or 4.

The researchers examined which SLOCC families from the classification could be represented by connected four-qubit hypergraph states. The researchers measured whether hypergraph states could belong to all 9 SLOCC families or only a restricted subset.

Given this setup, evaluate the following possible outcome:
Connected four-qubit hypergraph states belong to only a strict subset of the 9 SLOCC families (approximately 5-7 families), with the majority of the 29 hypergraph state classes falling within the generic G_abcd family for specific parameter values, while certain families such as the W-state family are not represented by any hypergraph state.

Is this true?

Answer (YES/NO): NO